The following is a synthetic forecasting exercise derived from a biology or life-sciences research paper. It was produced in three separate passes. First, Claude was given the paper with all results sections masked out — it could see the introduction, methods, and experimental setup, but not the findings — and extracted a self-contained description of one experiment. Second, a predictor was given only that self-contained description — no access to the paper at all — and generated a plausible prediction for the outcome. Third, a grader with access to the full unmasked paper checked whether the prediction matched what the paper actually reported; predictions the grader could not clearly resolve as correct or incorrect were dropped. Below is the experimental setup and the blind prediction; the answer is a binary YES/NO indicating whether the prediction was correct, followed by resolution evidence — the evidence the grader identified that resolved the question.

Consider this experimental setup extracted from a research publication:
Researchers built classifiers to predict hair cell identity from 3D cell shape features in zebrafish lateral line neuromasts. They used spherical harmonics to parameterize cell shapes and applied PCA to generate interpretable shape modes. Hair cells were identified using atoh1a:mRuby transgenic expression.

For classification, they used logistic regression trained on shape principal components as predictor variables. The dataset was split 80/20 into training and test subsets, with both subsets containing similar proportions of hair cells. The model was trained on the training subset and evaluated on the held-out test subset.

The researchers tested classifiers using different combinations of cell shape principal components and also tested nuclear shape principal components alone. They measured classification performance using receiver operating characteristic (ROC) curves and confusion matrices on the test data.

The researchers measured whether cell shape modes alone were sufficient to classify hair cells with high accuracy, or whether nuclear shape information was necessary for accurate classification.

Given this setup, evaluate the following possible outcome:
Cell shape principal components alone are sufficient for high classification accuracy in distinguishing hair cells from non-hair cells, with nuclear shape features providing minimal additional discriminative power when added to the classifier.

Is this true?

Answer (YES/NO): YES